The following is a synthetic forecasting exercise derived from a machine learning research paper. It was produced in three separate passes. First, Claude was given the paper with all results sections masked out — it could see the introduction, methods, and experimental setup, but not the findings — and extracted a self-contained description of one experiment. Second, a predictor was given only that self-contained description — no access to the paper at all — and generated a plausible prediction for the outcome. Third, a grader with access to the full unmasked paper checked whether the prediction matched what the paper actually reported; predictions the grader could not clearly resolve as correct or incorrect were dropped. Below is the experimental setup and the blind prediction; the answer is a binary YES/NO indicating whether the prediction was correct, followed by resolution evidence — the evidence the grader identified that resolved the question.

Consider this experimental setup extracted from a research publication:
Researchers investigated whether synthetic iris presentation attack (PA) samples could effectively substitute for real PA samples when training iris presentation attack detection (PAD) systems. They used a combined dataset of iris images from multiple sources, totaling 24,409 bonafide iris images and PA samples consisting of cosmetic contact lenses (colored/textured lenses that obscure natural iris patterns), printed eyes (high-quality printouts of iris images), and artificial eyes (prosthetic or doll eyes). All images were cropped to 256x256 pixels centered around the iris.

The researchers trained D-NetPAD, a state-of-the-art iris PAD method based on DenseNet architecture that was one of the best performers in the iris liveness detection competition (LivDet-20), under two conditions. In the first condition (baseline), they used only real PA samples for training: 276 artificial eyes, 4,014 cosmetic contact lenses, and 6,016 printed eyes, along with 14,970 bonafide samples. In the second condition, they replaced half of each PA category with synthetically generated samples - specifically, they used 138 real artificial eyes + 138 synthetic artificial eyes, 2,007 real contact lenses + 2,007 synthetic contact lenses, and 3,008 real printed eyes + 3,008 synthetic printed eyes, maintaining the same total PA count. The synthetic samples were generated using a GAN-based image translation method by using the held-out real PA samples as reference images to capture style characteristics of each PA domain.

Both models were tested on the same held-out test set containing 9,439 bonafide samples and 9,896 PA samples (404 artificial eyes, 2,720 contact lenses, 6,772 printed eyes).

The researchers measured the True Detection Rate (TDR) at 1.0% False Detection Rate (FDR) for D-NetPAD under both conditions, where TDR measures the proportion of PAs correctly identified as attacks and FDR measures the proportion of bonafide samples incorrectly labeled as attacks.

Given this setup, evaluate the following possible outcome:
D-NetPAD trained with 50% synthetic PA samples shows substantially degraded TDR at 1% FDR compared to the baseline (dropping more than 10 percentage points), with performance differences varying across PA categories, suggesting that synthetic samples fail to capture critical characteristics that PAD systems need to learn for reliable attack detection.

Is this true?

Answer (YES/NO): NO